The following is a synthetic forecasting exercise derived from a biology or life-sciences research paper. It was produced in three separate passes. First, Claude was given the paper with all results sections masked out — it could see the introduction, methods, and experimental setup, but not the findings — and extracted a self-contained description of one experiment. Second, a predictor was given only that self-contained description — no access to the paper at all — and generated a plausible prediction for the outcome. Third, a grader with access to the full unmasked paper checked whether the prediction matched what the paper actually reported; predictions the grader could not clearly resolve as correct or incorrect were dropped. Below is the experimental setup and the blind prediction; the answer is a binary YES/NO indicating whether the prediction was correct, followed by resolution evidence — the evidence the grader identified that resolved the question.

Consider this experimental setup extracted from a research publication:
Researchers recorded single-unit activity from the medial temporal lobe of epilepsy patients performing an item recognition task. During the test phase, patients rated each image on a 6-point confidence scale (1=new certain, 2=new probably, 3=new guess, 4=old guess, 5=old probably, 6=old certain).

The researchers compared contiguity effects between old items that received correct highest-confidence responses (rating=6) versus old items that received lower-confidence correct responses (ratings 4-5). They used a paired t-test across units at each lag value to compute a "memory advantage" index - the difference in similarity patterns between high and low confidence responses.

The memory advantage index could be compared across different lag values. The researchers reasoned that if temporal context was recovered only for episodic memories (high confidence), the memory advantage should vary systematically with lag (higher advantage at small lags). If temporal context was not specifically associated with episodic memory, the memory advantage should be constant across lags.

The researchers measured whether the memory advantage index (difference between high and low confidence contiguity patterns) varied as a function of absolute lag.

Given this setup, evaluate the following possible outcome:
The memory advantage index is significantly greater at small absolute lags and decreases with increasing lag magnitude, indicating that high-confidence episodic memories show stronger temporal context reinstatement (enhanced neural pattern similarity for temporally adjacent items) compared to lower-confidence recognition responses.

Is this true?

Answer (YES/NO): YES